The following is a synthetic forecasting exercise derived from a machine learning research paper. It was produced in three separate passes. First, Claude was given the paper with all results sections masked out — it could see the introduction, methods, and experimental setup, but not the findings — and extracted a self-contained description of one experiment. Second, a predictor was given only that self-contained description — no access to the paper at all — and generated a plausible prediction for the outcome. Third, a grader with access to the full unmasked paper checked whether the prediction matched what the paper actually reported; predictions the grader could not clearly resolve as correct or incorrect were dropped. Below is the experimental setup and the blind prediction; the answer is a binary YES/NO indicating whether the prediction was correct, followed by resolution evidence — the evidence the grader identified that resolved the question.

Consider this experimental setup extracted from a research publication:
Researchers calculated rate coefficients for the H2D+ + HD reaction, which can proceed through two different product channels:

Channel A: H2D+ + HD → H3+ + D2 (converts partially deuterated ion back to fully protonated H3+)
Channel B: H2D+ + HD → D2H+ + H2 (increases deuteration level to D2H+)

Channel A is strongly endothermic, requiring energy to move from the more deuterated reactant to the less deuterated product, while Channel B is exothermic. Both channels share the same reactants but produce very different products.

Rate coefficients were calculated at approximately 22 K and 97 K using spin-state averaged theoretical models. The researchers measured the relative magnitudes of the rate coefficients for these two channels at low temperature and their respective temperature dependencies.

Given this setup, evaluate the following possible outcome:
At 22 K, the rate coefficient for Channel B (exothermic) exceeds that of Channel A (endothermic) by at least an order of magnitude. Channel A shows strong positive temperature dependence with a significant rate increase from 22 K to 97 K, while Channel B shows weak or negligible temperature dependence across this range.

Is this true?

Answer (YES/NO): YES